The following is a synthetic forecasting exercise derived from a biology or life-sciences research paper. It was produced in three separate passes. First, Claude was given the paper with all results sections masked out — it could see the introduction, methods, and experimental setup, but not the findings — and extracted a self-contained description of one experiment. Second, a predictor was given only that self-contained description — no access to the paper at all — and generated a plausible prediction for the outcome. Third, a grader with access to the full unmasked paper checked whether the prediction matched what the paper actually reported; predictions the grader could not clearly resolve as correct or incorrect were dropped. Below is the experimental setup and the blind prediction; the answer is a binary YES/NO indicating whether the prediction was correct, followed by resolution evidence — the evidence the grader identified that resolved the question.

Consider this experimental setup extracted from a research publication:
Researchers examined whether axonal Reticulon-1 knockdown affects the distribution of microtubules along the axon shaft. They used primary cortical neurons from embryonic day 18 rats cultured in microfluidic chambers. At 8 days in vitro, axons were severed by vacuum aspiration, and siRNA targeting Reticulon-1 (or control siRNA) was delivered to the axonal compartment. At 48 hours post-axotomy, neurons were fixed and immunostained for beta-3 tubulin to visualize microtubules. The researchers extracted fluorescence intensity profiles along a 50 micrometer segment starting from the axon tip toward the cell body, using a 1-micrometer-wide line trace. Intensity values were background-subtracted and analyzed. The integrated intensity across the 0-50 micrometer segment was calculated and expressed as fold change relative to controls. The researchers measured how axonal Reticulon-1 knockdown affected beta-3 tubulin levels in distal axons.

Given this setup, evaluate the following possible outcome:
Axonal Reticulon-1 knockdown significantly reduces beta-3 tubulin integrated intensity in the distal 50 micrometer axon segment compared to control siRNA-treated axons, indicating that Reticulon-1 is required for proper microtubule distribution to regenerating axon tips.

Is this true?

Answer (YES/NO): YES